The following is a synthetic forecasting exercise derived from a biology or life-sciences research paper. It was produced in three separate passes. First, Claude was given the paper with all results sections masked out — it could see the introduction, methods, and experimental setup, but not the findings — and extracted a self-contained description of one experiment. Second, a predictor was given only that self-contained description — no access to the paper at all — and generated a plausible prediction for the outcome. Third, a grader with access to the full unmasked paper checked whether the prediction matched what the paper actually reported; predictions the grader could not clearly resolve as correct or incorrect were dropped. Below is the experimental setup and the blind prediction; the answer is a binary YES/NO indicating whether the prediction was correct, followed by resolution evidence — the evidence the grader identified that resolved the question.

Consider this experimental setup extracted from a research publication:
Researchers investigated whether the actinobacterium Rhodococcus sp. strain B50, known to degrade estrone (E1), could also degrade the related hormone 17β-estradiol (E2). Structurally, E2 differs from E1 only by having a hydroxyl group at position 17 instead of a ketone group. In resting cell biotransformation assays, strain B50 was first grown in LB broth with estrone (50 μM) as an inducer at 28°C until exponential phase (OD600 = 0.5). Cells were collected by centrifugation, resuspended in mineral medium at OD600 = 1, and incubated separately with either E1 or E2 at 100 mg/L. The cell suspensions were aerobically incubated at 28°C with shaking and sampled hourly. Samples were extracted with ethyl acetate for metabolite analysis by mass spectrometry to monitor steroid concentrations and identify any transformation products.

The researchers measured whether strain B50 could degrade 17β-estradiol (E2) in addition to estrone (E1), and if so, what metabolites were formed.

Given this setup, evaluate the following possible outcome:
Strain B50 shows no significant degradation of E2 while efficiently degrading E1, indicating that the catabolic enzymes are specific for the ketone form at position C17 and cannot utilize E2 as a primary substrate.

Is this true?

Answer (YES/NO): NO